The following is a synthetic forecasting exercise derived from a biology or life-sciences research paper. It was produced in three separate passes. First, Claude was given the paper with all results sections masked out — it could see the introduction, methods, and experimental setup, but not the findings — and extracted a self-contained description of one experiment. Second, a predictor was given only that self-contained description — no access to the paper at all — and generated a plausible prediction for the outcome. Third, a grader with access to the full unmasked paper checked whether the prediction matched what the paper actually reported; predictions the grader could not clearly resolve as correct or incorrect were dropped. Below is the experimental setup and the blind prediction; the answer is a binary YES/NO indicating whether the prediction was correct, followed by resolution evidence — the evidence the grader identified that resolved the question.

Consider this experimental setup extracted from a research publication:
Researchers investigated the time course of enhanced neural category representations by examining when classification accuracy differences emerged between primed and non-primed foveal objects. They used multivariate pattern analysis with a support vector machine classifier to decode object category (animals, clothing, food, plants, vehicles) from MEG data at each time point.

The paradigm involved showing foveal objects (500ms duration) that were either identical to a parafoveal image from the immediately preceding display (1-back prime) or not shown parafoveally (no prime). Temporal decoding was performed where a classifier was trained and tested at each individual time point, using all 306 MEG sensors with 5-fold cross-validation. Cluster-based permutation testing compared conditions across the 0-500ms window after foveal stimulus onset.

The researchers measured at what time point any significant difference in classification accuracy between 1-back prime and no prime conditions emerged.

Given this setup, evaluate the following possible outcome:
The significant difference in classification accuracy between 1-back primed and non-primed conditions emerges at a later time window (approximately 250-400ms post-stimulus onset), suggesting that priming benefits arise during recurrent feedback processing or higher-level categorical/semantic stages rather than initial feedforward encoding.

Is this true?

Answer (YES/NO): YES